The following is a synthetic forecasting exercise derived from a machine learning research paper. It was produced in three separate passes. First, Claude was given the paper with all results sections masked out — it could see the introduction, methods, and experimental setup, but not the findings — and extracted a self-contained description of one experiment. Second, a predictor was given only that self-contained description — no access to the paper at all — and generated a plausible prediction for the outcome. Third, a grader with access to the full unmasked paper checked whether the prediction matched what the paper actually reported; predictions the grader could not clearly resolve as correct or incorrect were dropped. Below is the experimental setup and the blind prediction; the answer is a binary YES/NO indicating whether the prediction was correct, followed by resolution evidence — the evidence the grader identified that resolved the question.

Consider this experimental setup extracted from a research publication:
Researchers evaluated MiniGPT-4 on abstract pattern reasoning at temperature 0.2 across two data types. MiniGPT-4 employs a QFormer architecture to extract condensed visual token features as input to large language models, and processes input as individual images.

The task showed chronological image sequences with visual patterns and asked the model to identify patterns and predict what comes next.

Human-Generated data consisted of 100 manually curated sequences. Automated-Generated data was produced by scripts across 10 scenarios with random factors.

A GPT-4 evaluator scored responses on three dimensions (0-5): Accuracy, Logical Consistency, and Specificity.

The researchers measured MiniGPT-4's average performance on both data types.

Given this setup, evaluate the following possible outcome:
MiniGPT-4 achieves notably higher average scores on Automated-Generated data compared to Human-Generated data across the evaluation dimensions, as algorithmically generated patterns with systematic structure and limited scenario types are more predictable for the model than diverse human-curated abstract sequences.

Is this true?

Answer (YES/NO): NO